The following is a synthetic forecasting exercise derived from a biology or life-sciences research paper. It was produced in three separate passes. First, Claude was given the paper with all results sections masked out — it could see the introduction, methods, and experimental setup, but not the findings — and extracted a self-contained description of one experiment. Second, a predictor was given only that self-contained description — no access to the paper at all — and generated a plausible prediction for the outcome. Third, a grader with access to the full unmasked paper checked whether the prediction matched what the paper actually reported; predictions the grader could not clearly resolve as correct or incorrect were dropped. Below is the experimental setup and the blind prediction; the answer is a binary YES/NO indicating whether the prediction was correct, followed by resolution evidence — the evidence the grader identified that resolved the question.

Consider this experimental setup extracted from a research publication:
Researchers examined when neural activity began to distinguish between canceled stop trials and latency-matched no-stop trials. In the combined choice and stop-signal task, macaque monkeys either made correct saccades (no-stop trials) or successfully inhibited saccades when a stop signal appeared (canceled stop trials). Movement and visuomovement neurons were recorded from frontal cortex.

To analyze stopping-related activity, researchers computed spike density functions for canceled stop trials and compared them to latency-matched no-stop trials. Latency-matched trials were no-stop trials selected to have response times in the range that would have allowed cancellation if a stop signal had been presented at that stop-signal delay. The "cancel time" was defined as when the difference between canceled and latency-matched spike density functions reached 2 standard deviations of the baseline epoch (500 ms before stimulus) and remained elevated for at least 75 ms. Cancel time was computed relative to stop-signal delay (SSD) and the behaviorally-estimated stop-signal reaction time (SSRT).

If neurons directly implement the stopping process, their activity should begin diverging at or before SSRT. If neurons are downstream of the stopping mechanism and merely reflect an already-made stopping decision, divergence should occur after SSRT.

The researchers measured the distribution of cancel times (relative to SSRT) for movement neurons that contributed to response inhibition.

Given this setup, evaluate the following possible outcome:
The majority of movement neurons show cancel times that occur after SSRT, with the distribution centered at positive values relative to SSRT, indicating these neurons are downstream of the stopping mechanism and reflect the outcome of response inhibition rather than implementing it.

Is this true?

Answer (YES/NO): NO